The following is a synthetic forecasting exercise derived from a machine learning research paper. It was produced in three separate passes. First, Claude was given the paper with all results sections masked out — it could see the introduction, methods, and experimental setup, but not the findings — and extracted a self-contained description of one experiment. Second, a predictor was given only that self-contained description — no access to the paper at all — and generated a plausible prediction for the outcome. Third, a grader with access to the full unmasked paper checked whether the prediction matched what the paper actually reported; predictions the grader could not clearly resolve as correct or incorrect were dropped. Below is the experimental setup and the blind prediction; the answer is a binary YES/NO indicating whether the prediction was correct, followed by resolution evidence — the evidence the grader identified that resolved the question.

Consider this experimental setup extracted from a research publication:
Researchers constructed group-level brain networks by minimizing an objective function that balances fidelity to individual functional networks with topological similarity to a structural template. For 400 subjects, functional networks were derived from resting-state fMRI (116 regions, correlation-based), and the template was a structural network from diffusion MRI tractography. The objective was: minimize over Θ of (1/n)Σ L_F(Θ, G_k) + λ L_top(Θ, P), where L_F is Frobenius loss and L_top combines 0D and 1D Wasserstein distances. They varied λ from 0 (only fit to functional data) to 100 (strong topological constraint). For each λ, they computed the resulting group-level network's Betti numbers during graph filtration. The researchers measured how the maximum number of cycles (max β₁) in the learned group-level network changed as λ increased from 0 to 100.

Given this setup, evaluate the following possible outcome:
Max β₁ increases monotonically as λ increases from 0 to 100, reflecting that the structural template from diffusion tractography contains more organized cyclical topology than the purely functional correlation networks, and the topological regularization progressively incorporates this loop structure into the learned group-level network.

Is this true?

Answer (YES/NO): NO